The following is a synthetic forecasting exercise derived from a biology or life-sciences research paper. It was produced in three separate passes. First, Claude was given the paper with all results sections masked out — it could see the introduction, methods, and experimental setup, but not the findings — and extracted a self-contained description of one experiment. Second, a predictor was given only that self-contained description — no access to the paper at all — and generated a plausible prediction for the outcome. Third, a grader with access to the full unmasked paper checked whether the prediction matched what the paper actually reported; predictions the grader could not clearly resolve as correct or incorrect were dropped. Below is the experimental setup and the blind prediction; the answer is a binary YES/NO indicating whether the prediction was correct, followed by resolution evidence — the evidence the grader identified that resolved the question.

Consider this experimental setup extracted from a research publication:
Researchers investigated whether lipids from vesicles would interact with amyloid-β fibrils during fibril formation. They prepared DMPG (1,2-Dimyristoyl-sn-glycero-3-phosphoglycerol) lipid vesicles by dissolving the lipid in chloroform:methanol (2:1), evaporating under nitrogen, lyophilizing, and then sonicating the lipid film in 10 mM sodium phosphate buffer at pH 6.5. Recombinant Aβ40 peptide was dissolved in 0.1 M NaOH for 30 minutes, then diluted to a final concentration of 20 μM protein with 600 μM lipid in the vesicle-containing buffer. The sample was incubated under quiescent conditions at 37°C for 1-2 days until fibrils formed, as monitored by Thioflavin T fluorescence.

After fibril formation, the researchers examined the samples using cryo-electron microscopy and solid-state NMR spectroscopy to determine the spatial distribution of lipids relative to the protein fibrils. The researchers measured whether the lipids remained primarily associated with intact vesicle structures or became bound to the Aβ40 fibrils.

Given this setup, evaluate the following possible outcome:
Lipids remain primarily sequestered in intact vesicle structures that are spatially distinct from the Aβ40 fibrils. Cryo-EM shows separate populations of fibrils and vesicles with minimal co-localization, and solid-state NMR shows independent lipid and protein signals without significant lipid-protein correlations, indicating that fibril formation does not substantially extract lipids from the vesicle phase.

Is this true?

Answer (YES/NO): NO